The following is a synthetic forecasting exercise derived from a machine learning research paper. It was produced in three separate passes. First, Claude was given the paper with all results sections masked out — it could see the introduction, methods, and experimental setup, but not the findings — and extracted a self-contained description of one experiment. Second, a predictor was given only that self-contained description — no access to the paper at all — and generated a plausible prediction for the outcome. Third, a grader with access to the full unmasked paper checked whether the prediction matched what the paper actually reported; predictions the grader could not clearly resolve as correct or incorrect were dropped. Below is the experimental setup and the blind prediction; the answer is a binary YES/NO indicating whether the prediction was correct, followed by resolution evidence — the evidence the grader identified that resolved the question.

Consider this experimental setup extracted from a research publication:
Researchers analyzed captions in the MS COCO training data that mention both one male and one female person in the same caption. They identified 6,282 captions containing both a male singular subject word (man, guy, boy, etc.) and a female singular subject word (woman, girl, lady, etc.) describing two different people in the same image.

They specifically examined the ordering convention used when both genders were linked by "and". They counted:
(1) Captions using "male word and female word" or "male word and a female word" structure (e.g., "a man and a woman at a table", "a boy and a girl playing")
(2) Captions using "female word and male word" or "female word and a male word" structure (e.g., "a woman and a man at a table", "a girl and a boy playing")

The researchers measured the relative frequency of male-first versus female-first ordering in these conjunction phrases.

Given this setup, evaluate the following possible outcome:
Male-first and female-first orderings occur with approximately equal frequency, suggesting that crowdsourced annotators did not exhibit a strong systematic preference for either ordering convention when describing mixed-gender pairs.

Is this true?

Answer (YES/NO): NO